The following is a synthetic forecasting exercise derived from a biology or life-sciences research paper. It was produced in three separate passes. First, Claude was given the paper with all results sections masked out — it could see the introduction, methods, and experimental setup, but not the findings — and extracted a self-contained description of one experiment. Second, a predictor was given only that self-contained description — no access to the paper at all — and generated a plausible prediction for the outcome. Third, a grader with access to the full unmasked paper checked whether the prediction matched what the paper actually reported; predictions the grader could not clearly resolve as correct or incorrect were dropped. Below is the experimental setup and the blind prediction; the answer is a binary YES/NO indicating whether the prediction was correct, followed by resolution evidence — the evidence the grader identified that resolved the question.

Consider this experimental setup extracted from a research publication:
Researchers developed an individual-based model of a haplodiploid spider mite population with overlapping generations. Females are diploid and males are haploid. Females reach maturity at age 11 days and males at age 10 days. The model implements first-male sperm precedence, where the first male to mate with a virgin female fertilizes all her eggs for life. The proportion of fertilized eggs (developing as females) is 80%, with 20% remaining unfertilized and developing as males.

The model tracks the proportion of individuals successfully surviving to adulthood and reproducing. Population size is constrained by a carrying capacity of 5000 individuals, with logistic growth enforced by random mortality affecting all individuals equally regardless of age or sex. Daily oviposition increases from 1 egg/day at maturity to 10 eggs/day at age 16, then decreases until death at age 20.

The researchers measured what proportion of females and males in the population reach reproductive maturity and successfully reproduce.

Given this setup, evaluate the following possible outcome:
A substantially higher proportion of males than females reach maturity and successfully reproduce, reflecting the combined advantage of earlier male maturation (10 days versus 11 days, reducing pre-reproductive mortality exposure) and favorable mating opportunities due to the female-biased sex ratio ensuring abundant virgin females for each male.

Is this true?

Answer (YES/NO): NO